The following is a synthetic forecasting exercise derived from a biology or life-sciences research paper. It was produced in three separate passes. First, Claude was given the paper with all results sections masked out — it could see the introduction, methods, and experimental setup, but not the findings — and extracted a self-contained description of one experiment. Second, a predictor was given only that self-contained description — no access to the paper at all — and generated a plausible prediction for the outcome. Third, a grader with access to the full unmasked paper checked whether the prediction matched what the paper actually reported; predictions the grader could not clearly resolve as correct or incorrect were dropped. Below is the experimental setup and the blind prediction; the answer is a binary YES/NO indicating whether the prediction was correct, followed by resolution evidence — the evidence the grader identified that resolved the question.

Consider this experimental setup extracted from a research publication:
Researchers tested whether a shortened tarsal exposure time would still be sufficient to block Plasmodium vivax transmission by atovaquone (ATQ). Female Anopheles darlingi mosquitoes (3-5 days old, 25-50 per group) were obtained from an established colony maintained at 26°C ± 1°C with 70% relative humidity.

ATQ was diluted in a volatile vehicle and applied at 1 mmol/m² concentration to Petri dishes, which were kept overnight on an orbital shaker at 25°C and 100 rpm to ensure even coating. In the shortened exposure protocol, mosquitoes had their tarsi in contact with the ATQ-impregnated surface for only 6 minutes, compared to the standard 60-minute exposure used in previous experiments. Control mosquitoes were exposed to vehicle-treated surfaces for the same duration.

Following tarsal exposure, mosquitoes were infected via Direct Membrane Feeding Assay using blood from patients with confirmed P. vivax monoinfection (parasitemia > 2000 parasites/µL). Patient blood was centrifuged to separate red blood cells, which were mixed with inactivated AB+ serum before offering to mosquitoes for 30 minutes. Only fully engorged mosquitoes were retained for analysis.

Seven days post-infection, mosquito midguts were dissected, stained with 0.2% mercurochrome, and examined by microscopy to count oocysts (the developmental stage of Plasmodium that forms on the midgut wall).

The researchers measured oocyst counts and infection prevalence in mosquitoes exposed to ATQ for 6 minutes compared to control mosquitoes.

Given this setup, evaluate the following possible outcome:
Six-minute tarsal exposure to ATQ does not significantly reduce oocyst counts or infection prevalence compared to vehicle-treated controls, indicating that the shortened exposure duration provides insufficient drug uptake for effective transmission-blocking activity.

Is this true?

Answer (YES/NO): NO